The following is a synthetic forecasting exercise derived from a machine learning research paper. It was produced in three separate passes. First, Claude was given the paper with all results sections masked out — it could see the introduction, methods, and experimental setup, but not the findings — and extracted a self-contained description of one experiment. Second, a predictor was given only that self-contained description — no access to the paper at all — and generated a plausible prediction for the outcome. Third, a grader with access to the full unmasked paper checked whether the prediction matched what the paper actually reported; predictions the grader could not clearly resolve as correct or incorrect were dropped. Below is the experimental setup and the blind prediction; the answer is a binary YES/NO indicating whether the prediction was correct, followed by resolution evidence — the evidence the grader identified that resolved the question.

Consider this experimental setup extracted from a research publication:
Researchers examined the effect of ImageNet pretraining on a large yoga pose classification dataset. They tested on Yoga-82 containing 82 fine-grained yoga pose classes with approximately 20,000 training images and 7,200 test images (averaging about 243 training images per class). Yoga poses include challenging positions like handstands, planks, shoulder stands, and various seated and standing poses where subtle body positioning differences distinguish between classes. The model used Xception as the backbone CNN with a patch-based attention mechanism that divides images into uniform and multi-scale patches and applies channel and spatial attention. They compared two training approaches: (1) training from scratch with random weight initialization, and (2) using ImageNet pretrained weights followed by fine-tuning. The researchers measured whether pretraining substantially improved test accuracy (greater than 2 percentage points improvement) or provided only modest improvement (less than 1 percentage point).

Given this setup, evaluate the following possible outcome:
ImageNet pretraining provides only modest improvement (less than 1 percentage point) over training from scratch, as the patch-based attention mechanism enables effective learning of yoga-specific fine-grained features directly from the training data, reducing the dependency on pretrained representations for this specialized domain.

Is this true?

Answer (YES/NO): YES